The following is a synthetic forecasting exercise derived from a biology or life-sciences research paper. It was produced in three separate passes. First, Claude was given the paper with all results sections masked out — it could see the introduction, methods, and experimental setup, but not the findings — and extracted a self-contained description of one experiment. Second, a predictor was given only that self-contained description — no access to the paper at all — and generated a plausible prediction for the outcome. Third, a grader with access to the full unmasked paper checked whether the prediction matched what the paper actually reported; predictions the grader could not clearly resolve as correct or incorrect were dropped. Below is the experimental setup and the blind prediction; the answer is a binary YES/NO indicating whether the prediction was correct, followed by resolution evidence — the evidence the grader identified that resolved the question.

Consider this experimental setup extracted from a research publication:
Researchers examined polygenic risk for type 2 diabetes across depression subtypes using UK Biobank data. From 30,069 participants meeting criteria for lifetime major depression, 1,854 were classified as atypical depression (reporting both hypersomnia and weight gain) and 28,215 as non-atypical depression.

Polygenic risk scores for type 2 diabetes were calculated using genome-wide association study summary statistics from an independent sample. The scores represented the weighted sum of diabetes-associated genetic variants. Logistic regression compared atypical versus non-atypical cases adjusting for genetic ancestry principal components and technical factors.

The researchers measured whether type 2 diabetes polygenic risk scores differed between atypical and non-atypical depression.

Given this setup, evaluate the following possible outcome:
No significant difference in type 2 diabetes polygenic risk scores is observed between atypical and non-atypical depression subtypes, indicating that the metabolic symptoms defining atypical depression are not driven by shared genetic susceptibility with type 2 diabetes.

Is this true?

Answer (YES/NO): NO